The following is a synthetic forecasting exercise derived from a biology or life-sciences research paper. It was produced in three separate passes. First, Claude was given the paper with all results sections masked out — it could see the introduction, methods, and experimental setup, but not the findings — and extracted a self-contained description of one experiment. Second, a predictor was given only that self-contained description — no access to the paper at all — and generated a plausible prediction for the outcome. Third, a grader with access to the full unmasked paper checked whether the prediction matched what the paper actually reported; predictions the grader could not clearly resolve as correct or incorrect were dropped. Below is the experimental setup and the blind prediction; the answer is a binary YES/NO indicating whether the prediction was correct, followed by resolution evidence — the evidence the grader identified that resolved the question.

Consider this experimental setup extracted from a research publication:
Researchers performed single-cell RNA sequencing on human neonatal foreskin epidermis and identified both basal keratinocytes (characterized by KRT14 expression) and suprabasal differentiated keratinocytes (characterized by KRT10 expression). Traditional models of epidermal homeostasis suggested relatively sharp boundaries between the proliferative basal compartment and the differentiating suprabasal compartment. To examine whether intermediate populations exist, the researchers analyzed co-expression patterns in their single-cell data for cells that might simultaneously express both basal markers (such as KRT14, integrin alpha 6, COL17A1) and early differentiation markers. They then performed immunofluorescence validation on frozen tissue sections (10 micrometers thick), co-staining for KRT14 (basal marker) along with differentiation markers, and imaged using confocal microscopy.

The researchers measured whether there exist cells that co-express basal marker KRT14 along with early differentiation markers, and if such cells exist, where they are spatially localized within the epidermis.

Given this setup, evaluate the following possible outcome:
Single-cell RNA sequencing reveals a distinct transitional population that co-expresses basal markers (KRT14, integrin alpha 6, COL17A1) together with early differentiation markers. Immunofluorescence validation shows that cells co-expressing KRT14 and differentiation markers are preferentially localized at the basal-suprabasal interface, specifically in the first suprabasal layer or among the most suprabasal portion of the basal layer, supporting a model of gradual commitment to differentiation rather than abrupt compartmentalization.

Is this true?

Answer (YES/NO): NO